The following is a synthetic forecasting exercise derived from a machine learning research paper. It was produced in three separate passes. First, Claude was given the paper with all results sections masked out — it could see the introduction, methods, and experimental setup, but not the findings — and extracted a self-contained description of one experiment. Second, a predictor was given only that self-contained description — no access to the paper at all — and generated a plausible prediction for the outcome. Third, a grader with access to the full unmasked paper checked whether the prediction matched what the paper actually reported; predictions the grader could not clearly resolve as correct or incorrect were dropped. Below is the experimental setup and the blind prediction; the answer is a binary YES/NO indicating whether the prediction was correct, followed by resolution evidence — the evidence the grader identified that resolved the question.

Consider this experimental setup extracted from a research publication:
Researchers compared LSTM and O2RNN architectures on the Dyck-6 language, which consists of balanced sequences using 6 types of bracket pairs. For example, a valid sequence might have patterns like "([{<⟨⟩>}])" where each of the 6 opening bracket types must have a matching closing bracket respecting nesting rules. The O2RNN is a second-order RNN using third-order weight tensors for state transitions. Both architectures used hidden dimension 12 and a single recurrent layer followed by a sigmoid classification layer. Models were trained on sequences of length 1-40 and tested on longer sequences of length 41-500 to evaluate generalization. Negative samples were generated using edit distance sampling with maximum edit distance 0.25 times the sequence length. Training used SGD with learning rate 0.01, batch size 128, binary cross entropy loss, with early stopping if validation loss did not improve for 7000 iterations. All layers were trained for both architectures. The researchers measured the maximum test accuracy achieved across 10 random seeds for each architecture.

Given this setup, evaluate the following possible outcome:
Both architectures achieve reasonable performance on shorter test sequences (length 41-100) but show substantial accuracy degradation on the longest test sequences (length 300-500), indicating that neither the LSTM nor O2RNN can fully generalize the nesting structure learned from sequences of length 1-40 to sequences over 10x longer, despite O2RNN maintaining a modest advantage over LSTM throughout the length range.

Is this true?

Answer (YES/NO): NO